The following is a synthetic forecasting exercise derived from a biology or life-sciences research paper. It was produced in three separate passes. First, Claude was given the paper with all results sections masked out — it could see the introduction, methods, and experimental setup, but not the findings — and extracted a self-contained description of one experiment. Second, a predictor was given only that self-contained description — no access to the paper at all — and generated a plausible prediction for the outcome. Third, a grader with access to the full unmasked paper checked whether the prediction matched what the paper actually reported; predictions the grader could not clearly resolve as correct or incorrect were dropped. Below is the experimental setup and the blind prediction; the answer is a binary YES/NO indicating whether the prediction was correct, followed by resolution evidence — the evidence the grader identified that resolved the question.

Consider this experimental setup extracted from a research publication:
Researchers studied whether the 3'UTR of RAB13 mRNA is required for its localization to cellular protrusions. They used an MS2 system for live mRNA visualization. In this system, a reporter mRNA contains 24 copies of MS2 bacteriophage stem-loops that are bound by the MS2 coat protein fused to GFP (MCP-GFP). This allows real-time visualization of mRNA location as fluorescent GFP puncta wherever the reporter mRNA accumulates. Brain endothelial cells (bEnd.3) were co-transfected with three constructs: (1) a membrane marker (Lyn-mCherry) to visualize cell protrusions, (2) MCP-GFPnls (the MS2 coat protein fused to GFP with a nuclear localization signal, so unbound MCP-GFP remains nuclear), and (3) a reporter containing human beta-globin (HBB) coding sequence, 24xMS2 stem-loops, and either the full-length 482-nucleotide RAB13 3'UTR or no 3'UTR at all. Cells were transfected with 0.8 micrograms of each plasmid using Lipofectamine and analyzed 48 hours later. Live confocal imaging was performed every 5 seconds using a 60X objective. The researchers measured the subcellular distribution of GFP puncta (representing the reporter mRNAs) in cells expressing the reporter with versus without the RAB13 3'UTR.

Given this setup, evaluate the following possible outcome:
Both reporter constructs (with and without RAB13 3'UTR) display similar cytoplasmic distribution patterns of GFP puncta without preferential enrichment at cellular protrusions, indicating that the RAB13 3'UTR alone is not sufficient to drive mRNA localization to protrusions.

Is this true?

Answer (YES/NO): NO